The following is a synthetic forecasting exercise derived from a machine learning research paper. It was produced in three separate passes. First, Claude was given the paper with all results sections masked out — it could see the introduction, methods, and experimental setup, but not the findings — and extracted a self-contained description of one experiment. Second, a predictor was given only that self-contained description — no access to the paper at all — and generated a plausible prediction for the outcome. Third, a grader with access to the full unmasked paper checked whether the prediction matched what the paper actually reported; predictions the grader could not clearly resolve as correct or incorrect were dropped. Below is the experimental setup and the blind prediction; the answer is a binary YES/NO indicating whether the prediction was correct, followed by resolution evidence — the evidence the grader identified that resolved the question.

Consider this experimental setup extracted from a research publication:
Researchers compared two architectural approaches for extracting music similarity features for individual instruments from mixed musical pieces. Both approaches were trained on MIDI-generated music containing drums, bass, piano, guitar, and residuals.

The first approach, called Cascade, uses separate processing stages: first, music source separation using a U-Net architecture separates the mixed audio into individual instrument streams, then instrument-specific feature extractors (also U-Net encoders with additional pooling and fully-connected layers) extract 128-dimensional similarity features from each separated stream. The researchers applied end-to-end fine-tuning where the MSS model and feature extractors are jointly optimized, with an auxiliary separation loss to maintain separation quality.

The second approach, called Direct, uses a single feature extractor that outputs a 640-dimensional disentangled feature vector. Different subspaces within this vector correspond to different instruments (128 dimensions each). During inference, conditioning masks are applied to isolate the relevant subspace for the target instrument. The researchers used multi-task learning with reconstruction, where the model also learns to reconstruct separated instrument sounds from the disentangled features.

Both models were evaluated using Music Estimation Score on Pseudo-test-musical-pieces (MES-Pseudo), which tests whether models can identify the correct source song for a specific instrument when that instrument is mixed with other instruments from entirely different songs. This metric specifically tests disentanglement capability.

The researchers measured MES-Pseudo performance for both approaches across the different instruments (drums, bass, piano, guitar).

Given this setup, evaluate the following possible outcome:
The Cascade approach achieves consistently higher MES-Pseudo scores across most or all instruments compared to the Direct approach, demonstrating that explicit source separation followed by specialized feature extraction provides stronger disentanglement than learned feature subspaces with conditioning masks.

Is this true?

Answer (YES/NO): YES